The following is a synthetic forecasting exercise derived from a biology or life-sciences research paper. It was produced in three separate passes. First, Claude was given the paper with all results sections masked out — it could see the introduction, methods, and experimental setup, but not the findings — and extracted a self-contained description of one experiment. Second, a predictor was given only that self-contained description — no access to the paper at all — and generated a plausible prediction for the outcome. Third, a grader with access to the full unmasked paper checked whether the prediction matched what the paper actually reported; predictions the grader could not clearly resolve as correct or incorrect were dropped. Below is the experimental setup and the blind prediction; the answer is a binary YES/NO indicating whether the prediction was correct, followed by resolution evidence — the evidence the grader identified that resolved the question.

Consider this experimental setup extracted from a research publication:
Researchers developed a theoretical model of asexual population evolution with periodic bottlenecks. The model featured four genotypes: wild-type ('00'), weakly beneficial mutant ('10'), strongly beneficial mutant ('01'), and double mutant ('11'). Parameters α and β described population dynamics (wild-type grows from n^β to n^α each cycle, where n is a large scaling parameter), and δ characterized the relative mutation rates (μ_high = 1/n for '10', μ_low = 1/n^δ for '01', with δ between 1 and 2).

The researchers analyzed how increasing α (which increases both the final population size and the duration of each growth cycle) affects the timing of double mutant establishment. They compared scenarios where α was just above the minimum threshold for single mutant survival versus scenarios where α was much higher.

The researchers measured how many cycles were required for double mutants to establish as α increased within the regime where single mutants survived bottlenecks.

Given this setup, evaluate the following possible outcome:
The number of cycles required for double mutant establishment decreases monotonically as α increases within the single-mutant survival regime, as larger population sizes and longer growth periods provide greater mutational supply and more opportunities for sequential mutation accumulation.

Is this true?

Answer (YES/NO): YES